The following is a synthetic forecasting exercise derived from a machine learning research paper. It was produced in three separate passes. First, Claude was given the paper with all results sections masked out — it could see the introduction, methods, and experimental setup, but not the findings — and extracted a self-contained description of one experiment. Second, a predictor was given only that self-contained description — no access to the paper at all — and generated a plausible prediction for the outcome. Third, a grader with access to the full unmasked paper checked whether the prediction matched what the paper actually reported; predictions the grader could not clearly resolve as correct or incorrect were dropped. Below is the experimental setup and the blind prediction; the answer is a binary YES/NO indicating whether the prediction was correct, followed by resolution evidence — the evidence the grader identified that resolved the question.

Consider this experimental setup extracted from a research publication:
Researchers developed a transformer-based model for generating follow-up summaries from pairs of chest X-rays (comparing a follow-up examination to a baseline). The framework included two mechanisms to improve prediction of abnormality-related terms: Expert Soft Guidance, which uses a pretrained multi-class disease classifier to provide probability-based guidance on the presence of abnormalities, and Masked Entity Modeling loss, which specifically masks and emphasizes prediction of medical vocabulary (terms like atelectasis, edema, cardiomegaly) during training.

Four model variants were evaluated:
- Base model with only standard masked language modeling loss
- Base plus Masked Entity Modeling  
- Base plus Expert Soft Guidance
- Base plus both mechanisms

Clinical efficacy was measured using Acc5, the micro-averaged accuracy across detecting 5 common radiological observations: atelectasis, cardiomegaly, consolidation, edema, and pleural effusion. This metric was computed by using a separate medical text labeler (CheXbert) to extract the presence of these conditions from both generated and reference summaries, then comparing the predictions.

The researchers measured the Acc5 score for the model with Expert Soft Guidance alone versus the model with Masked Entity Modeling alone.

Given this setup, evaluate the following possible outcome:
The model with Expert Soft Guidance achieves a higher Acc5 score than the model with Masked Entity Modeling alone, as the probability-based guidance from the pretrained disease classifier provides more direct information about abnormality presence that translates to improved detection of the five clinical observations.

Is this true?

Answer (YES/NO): YES